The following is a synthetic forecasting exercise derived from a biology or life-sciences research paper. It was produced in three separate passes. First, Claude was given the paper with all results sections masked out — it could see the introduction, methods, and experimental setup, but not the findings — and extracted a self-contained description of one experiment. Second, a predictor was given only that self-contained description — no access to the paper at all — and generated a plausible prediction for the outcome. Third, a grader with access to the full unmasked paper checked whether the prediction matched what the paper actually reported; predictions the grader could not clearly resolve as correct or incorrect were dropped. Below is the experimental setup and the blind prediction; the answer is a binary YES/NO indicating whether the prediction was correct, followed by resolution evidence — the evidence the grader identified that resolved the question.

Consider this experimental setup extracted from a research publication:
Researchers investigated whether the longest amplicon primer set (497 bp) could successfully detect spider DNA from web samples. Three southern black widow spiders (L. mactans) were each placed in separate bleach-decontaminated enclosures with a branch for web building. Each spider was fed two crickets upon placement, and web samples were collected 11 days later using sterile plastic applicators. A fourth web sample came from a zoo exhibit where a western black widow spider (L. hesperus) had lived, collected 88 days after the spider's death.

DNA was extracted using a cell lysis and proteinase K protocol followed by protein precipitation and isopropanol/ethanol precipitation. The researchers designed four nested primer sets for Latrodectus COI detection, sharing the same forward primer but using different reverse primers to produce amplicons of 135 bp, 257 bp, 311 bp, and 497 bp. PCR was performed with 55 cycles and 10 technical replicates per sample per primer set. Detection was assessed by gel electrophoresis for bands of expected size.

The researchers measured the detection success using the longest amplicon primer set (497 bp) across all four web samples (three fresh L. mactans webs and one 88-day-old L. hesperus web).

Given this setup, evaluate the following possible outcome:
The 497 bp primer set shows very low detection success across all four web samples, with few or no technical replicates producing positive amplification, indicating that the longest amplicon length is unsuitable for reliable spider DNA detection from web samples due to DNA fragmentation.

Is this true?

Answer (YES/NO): NO